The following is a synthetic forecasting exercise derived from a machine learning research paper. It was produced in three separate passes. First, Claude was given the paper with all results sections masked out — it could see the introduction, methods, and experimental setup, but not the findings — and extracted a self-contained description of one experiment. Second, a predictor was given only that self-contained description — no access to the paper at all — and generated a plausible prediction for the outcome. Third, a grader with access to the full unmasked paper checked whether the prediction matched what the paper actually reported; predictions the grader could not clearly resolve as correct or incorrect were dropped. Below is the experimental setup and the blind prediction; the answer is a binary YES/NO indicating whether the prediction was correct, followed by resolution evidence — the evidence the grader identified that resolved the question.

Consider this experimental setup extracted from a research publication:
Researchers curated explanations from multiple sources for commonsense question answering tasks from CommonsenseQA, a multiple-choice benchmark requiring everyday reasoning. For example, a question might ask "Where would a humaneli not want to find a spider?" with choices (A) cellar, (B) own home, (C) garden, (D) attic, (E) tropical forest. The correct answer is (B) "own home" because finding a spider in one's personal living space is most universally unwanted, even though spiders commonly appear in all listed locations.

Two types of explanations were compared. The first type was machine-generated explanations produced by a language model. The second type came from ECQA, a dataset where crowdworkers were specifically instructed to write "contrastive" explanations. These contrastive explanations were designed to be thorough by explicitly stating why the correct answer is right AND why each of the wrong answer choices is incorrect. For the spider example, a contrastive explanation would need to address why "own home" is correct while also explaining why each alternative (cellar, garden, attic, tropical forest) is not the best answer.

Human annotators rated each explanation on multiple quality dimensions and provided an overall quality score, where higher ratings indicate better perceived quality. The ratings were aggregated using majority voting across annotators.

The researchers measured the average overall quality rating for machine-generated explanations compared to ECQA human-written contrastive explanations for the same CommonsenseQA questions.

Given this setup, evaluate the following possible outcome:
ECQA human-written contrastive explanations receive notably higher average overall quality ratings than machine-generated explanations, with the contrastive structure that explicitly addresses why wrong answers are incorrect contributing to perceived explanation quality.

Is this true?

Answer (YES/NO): NO